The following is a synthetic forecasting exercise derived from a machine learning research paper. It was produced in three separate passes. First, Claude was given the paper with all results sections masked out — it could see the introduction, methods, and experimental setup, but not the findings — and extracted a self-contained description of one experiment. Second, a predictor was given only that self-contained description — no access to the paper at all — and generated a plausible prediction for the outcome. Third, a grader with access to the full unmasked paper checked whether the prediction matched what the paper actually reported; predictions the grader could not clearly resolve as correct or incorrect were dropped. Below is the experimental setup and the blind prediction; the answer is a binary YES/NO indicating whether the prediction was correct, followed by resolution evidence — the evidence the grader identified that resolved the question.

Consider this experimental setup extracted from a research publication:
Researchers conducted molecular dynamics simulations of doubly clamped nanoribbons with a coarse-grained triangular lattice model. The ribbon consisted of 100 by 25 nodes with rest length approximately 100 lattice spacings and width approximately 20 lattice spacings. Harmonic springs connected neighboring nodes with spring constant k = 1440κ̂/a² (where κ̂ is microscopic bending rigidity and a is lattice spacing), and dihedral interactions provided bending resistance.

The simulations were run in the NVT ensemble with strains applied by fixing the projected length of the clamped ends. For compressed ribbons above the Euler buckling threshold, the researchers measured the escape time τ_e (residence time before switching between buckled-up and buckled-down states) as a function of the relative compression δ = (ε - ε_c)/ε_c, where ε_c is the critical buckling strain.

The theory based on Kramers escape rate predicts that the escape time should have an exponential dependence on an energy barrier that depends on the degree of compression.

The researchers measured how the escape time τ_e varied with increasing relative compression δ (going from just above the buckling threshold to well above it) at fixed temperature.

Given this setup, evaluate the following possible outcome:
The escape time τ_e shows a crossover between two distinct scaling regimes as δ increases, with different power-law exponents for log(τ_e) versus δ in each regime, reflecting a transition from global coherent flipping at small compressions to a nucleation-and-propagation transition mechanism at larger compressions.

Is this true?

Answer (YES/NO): NO